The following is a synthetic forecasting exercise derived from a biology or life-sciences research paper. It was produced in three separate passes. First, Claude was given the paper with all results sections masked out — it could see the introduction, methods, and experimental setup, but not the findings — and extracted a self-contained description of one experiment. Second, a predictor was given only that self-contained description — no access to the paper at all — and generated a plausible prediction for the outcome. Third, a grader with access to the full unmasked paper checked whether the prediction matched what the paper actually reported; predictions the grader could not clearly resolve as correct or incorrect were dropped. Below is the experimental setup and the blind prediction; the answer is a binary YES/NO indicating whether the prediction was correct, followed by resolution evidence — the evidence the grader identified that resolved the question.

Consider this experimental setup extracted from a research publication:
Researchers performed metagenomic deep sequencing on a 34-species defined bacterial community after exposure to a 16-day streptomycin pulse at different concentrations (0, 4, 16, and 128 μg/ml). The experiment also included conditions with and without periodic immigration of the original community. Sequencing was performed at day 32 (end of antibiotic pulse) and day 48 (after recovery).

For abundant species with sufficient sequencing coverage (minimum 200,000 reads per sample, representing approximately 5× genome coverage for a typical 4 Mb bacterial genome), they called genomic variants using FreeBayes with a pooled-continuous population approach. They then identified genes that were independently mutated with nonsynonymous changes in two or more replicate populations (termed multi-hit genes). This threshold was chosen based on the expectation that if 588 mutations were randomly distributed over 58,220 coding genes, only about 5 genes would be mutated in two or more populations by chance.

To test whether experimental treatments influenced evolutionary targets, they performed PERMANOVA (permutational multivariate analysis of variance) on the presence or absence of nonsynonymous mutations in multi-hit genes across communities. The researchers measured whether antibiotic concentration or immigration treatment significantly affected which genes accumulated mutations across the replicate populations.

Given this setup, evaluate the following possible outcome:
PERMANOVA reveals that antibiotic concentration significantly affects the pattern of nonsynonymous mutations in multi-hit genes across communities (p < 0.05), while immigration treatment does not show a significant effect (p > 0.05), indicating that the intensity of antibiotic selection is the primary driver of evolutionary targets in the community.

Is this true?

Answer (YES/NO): NO